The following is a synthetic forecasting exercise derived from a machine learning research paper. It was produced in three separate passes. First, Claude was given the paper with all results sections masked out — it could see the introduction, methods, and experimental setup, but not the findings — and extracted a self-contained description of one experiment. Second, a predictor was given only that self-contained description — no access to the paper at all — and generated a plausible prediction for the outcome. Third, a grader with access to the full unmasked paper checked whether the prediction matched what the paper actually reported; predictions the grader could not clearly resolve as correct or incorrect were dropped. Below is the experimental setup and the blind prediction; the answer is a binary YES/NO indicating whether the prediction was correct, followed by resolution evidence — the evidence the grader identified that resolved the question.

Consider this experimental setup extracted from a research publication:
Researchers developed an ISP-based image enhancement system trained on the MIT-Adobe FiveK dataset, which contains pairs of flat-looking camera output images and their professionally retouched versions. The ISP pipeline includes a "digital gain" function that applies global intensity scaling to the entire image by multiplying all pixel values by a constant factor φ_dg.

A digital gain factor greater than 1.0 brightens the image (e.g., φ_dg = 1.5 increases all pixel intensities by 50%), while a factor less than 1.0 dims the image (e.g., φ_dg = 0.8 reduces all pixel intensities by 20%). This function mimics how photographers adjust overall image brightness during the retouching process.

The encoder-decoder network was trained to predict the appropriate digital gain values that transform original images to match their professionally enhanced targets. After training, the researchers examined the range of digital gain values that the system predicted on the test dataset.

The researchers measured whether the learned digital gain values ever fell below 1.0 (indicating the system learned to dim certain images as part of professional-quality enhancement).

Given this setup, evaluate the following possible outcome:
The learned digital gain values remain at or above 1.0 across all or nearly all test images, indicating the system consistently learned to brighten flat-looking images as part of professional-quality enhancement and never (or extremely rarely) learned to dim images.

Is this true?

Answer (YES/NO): NO